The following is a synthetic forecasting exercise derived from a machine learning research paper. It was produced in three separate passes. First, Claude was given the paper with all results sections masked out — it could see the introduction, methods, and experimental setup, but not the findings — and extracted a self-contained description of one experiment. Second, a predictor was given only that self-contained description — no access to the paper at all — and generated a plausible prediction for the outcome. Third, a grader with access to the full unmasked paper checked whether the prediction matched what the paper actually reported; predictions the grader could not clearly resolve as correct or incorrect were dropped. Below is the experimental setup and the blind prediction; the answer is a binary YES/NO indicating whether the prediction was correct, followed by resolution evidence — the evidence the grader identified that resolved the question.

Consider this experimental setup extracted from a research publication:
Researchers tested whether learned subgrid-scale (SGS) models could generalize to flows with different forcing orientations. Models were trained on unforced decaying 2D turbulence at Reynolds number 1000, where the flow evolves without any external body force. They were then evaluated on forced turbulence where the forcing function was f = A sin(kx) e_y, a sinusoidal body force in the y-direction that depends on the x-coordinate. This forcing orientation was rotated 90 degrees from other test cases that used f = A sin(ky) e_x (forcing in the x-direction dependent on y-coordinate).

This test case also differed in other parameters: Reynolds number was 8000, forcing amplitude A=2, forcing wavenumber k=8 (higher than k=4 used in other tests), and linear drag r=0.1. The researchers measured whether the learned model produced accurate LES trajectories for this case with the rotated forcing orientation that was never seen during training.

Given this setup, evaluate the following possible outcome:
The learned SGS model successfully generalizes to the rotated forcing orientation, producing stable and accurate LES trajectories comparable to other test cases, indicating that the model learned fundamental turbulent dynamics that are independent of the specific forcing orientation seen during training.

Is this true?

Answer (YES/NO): YES